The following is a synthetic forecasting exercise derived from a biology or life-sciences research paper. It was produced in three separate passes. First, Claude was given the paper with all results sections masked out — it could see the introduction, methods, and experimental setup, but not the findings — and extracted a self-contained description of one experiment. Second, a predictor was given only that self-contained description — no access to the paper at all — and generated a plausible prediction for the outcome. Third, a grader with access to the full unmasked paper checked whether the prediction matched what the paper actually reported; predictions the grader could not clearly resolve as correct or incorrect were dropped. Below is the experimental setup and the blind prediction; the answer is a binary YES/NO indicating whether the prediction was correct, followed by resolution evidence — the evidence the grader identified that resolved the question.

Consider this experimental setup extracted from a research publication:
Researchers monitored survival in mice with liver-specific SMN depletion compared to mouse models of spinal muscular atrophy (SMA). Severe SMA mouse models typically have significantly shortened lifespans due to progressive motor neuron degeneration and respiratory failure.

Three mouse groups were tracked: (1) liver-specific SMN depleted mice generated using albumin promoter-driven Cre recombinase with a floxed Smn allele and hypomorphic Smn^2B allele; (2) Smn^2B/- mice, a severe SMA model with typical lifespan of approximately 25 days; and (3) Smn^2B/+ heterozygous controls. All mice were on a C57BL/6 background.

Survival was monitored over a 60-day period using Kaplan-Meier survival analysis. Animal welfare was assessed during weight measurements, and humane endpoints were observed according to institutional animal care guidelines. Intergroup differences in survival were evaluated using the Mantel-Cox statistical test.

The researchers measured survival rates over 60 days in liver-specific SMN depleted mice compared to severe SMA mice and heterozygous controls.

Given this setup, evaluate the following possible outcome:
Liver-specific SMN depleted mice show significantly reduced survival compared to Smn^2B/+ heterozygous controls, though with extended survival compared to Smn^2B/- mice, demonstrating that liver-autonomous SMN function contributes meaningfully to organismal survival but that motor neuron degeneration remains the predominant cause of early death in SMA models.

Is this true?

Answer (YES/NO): NO